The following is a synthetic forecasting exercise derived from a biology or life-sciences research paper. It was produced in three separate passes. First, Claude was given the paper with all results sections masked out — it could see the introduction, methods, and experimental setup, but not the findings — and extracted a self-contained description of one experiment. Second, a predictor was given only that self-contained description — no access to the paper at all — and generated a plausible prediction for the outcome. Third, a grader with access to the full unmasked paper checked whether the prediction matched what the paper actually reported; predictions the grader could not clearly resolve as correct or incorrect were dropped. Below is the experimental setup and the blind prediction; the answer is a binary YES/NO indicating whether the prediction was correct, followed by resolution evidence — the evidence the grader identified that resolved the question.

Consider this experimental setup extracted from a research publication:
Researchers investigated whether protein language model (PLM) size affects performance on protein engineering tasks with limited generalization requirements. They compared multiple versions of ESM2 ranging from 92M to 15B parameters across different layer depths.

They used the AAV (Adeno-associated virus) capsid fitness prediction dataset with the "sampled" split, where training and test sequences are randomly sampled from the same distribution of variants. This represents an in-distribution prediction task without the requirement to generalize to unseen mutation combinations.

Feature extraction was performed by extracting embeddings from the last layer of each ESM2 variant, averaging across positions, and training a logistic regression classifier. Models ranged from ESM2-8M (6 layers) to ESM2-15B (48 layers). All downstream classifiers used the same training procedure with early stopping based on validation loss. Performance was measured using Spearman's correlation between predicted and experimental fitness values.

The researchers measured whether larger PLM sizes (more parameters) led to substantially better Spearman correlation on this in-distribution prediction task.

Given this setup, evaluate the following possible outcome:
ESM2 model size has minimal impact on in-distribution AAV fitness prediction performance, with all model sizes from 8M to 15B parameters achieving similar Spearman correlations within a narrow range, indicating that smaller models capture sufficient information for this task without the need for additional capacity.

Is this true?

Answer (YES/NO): YES